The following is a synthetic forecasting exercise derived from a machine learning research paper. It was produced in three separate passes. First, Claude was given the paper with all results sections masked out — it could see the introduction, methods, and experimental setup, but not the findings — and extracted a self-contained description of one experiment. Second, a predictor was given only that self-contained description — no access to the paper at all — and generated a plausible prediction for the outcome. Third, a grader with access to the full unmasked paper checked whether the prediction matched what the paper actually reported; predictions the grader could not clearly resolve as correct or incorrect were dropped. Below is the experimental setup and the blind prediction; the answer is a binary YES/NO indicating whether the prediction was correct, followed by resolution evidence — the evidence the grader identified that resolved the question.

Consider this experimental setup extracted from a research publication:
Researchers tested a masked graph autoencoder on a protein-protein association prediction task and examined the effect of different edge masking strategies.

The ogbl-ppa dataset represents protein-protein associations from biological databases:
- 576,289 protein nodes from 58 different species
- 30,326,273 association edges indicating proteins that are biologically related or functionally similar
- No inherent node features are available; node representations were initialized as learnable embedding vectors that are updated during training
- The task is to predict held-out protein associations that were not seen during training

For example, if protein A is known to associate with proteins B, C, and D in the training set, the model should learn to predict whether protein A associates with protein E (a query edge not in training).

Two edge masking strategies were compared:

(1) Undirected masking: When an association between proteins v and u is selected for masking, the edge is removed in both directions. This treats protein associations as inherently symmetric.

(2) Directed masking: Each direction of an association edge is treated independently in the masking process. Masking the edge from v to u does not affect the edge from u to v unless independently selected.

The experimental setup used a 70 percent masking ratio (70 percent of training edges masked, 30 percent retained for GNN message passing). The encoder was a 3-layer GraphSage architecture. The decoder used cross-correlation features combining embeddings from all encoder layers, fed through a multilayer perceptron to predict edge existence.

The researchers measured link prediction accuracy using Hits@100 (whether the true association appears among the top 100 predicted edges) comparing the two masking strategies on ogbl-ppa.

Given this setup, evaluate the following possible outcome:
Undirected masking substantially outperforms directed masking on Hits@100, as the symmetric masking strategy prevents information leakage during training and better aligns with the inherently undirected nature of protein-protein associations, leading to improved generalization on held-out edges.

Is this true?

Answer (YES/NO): NO